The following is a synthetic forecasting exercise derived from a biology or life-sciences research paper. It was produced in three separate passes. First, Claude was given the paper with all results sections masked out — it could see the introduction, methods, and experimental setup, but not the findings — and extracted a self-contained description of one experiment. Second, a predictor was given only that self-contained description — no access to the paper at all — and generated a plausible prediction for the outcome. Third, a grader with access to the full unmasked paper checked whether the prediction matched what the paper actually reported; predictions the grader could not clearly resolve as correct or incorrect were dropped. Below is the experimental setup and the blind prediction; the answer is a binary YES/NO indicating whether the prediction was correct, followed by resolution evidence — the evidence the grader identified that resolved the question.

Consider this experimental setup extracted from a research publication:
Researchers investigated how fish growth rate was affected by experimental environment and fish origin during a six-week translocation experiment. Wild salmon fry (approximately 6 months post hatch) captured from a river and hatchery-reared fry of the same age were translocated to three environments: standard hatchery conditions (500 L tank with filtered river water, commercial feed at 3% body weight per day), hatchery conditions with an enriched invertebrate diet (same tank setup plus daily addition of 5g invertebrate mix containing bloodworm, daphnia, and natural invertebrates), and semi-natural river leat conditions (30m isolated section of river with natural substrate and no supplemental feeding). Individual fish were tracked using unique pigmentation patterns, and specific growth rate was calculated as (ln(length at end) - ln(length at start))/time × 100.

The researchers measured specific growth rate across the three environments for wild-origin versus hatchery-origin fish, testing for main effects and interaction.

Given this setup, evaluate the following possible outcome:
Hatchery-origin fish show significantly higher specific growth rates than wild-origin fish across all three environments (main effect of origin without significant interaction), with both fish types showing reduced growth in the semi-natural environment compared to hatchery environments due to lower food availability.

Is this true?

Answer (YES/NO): NO